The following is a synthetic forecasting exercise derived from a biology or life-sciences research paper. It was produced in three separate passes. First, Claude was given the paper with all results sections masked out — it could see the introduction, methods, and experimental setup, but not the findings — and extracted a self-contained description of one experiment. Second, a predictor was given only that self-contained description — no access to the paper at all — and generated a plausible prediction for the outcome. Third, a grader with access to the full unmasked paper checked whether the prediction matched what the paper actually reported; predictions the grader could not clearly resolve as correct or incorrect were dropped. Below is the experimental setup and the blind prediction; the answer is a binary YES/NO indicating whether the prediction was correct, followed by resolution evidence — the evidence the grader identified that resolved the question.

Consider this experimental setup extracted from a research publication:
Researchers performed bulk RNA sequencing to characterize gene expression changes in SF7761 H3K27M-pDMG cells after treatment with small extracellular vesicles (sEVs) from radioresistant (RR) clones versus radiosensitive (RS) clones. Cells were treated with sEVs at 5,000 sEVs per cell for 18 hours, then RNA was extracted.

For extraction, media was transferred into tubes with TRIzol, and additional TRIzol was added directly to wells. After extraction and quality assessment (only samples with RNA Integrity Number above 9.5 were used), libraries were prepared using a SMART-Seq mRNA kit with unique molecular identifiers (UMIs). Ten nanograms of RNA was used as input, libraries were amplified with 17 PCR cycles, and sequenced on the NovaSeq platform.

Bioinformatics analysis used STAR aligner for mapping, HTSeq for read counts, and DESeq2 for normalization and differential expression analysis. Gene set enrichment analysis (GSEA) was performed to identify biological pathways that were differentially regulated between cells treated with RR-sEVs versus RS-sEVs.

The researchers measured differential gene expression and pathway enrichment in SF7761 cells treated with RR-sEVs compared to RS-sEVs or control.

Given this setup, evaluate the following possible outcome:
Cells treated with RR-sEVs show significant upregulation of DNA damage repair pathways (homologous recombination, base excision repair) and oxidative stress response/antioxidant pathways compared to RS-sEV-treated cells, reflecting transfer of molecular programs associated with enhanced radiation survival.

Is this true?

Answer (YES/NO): NO